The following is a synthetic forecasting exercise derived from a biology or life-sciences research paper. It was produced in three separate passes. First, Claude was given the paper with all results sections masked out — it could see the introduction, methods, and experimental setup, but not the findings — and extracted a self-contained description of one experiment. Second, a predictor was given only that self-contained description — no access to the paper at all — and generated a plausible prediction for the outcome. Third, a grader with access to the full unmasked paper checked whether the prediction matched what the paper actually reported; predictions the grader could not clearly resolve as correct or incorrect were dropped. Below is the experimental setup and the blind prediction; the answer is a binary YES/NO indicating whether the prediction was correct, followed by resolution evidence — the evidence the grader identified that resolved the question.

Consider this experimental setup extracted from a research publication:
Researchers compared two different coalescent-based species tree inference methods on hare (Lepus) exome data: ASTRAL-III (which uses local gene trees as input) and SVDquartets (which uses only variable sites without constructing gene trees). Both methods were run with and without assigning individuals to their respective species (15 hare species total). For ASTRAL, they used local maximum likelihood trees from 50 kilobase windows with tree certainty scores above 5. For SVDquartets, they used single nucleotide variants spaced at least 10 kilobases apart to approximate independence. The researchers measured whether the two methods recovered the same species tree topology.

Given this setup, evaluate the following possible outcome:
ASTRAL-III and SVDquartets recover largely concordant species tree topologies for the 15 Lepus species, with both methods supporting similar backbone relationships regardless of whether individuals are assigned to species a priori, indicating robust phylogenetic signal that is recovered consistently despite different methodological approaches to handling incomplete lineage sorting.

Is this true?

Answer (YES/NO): YES